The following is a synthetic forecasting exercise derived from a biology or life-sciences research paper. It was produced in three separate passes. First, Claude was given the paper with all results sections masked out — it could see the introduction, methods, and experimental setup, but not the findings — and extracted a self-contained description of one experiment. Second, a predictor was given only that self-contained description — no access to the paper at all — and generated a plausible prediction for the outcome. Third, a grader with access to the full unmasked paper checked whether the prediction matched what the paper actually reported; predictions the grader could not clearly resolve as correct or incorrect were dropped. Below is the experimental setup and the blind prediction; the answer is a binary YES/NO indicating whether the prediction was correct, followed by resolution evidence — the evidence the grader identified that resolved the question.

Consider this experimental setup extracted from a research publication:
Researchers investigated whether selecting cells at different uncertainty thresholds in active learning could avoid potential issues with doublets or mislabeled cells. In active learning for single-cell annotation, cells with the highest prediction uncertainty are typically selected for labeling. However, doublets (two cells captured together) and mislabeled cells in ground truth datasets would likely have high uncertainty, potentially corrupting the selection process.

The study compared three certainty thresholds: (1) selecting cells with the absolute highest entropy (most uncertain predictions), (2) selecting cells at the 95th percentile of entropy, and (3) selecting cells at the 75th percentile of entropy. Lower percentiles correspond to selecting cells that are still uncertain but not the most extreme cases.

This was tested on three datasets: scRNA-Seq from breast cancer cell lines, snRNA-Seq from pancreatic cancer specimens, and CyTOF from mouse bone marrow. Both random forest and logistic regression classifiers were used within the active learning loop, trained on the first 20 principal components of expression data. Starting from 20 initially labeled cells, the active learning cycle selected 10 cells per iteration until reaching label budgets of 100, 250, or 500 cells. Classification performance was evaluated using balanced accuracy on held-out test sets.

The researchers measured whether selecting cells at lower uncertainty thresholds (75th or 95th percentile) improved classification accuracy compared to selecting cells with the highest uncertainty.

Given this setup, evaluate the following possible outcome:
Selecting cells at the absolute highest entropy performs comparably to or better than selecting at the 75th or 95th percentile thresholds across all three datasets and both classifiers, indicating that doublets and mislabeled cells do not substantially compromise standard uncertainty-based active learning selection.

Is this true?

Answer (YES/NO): NO